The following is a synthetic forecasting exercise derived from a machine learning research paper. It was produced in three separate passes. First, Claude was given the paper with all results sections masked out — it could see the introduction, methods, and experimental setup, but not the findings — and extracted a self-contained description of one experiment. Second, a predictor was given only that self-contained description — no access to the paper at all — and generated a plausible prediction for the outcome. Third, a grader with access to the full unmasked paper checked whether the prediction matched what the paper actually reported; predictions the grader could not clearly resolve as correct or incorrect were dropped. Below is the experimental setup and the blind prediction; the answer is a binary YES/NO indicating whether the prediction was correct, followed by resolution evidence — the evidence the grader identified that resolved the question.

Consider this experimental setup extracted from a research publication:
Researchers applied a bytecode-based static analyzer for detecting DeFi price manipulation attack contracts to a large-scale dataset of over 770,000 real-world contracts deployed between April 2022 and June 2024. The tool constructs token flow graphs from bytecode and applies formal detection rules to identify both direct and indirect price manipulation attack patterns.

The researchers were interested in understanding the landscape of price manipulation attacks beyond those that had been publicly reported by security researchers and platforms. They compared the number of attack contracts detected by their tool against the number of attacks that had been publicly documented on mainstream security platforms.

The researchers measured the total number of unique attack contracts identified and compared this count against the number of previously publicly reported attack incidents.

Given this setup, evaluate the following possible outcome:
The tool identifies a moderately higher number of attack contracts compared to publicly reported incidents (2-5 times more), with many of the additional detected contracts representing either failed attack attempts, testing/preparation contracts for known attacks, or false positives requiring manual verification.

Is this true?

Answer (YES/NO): NO